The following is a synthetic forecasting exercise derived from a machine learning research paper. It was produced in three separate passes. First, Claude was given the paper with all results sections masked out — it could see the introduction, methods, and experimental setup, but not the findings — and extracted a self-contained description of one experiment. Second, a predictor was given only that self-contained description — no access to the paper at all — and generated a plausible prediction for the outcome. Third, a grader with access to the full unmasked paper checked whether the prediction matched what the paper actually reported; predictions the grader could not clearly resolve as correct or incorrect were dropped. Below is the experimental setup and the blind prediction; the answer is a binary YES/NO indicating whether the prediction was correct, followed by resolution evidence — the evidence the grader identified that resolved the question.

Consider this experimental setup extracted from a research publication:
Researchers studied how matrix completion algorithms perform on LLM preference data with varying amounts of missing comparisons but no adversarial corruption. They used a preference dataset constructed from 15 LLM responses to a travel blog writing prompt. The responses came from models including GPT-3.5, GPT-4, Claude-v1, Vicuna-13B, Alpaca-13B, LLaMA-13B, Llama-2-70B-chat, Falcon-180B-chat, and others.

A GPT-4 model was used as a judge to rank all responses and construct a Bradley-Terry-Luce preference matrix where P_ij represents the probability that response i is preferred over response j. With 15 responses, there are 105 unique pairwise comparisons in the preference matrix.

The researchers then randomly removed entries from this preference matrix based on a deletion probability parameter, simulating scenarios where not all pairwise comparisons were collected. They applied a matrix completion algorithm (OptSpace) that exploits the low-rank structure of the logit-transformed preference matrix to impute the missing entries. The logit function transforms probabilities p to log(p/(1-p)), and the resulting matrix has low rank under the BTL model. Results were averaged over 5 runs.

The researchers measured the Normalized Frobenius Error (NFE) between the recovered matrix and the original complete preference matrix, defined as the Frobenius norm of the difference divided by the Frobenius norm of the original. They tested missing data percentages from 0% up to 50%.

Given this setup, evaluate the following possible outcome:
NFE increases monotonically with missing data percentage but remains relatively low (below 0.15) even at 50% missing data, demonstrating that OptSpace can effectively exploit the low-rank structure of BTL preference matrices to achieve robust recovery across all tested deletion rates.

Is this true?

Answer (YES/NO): NO